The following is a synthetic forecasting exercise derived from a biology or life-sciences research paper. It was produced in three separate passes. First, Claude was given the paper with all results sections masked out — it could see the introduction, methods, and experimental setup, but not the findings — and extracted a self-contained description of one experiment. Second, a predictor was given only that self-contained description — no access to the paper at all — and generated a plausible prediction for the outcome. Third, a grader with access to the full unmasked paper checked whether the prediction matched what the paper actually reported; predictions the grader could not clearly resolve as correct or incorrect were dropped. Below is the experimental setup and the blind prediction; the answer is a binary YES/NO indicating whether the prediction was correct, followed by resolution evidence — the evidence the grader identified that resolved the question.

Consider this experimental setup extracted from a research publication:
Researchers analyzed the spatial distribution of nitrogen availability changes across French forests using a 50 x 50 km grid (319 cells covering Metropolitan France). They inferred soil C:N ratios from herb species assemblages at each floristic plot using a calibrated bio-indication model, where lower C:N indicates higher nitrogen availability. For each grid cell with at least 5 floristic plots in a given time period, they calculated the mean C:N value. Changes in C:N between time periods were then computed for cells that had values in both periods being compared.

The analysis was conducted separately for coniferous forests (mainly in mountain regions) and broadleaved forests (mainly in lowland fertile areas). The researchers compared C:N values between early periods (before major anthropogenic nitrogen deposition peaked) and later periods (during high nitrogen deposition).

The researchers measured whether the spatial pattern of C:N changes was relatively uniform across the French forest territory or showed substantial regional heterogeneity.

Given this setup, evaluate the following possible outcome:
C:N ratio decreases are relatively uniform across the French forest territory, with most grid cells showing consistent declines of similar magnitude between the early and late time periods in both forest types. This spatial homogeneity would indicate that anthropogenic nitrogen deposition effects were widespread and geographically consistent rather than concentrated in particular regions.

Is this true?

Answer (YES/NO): NO